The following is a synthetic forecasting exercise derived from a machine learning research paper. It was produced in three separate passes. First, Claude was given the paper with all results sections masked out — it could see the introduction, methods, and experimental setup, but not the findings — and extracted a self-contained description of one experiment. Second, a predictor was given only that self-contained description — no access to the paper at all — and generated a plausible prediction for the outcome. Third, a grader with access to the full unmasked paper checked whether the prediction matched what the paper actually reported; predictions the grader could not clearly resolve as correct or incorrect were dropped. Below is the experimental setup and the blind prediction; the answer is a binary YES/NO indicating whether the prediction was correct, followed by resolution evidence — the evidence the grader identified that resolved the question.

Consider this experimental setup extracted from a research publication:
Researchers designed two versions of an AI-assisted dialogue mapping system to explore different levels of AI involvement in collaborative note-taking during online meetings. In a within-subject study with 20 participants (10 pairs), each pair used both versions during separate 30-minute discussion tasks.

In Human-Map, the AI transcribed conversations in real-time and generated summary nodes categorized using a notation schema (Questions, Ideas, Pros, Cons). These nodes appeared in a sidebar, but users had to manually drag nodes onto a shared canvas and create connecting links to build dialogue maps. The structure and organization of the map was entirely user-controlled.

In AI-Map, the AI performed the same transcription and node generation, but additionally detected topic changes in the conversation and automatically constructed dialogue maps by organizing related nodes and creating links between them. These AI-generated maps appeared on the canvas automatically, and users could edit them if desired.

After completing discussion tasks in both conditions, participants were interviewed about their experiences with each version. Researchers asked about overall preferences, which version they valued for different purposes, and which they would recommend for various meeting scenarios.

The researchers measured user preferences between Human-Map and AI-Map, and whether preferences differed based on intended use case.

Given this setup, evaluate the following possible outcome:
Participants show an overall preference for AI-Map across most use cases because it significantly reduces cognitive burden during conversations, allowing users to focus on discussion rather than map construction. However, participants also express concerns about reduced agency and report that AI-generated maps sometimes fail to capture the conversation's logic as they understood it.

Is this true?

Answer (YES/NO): NO